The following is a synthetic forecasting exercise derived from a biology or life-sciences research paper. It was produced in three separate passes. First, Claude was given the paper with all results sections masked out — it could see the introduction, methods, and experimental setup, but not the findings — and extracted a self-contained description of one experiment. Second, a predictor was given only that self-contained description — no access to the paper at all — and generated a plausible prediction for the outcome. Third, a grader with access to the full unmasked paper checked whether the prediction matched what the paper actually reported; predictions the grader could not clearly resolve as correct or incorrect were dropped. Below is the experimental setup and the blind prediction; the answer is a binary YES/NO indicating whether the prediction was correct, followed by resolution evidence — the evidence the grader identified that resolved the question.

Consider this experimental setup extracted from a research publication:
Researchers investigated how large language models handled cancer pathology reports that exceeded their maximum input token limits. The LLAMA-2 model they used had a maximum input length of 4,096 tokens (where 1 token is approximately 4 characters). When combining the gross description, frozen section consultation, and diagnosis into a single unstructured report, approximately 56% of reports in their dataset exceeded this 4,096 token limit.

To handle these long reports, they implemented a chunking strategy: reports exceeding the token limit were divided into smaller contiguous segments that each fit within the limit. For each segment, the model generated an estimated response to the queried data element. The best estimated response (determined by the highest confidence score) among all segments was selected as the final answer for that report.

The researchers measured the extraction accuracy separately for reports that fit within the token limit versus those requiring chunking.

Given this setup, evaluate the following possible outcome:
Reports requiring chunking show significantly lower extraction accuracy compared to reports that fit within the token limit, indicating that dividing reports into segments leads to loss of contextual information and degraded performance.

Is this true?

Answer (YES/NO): YES